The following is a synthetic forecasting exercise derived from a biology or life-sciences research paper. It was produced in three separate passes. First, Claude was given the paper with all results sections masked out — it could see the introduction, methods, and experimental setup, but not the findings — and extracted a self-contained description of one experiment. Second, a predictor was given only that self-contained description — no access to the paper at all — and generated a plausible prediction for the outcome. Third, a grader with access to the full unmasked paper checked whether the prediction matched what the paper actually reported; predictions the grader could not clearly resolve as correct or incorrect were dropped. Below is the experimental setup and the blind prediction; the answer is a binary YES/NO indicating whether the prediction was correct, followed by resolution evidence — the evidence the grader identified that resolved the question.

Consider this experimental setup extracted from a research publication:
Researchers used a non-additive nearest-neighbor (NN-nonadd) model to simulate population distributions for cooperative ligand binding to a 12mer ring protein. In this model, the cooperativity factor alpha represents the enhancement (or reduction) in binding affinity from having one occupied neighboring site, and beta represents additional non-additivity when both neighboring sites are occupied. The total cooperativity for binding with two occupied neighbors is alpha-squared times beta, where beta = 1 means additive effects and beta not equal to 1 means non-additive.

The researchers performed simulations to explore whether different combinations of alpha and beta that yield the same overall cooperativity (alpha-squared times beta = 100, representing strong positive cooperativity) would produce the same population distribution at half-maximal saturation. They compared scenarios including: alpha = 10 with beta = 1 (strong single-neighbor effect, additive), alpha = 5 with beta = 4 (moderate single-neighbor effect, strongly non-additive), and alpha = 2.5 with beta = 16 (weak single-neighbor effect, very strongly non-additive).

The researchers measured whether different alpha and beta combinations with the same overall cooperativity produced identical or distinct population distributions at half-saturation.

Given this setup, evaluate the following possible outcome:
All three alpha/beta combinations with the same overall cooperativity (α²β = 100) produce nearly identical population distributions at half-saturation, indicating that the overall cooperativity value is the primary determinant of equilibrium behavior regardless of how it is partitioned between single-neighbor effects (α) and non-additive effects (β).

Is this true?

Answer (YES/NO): NO